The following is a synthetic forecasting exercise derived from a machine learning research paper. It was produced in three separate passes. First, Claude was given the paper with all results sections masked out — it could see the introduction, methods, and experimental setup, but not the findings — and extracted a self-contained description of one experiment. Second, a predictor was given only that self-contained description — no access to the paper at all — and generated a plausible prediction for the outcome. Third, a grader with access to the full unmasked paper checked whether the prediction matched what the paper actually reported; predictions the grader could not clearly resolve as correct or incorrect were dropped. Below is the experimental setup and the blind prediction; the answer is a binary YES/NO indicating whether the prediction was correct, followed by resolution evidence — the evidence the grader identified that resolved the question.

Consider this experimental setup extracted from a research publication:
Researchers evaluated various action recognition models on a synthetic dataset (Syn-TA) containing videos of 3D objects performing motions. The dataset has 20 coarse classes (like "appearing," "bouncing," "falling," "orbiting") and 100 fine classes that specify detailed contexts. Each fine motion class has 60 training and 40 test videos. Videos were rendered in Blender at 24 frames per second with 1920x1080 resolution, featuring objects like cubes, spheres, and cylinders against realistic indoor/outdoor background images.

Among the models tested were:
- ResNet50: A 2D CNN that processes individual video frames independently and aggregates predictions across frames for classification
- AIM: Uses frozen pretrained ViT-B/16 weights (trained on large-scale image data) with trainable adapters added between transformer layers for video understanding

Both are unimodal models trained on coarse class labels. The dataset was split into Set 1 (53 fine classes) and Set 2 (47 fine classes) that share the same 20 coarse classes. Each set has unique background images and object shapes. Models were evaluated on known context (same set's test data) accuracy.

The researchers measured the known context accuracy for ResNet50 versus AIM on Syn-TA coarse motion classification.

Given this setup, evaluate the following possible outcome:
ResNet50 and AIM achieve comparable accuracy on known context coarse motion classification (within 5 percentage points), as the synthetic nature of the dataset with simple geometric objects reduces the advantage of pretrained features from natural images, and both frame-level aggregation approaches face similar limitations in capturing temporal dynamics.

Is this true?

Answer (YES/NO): NO